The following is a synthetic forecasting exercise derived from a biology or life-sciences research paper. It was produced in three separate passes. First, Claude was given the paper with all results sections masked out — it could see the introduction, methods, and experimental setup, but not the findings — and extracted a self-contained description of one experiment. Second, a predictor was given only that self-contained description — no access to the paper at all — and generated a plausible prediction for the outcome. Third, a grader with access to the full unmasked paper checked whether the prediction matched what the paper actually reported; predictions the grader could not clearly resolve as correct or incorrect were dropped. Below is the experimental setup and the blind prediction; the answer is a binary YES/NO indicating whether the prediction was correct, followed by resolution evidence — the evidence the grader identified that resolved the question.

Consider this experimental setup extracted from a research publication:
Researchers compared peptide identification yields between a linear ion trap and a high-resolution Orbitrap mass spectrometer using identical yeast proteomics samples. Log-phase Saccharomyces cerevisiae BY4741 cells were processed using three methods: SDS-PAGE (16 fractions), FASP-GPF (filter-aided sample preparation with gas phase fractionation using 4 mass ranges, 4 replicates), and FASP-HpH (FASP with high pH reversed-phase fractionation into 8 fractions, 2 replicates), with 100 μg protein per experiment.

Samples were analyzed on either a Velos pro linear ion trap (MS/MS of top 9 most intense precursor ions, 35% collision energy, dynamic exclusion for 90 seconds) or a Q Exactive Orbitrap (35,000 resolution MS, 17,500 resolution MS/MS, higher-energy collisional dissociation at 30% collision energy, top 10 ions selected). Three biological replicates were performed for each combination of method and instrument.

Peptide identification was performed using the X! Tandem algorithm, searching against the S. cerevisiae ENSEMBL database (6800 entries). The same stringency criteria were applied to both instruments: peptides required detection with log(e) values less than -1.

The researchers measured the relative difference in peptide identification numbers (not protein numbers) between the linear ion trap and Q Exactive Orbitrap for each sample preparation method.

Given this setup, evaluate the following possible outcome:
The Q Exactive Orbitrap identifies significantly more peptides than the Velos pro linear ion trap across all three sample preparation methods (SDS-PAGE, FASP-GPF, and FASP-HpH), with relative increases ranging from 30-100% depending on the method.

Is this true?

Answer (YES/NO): NO